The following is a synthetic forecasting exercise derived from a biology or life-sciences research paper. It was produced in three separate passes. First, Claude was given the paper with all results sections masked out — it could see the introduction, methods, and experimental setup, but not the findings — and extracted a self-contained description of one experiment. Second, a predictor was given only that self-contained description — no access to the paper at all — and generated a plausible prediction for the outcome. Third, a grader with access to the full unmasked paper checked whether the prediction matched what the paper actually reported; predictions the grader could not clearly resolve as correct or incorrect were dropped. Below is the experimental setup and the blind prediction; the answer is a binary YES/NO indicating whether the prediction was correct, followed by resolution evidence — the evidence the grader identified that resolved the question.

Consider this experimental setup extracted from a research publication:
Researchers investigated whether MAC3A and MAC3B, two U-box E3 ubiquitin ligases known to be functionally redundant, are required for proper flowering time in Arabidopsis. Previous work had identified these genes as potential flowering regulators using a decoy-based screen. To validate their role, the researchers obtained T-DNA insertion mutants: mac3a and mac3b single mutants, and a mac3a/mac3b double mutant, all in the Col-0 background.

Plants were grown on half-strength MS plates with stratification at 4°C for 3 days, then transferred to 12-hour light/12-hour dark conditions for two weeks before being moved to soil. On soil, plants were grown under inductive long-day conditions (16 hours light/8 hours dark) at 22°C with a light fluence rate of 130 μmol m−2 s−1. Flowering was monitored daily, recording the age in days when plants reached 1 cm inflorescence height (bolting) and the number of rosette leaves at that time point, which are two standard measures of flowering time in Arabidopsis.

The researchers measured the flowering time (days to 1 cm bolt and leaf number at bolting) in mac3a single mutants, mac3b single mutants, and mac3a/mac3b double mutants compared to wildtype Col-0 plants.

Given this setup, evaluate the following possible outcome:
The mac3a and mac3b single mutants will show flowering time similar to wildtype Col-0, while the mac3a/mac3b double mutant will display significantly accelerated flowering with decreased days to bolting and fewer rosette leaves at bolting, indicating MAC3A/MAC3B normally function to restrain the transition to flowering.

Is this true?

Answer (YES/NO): NO